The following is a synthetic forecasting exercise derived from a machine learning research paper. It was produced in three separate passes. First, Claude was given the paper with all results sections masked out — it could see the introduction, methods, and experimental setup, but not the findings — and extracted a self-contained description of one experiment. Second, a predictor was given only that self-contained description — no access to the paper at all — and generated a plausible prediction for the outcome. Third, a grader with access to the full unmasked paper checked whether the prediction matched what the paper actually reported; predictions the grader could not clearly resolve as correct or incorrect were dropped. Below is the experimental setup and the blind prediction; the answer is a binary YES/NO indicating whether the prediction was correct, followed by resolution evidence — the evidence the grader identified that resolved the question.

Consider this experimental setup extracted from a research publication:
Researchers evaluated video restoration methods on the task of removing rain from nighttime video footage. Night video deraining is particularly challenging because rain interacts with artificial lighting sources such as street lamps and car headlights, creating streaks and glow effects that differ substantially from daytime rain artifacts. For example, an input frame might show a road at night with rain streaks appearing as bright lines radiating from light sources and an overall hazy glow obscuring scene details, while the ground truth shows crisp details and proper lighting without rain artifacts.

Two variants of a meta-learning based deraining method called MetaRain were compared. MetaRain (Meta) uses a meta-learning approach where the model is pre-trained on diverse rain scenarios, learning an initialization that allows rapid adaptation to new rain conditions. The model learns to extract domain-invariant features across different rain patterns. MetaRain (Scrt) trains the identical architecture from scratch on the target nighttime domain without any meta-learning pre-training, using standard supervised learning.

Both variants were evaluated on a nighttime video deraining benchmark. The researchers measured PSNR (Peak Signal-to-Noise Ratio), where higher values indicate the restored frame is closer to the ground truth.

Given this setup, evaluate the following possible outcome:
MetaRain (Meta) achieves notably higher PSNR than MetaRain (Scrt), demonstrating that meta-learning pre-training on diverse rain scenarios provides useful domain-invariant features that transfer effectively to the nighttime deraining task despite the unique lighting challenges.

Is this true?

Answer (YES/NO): YES